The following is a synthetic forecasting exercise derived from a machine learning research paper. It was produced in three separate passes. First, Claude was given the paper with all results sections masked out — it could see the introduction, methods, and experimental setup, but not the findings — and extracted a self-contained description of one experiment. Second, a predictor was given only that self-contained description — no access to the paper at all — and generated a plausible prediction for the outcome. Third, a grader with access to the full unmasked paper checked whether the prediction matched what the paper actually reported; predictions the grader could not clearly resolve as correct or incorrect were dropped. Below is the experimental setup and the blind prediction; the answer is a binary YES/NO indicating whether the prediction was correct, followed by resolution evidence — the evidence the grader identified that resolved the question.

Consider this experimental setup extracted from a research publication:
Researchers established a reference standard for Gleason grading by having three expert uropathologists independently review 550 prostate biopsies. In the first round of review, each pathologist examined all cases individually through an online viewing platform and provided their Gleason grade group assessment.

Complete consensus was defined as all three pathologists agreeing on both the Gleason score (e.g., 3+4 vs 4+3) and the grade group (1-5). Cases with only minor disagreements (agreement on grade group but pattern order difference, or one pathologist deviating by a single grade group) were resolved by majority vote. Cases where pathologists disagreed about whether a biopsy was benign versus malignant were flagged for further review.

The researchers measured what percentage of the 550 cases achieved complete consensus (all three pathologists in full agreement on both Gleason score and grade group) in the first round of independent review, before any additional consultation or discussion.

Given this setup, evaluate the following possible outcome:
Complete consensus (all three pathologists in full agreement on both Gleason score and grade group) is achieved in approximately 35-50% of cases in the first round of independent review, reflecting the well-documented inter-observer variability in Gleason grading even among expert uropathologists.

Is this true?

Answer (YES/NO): NO